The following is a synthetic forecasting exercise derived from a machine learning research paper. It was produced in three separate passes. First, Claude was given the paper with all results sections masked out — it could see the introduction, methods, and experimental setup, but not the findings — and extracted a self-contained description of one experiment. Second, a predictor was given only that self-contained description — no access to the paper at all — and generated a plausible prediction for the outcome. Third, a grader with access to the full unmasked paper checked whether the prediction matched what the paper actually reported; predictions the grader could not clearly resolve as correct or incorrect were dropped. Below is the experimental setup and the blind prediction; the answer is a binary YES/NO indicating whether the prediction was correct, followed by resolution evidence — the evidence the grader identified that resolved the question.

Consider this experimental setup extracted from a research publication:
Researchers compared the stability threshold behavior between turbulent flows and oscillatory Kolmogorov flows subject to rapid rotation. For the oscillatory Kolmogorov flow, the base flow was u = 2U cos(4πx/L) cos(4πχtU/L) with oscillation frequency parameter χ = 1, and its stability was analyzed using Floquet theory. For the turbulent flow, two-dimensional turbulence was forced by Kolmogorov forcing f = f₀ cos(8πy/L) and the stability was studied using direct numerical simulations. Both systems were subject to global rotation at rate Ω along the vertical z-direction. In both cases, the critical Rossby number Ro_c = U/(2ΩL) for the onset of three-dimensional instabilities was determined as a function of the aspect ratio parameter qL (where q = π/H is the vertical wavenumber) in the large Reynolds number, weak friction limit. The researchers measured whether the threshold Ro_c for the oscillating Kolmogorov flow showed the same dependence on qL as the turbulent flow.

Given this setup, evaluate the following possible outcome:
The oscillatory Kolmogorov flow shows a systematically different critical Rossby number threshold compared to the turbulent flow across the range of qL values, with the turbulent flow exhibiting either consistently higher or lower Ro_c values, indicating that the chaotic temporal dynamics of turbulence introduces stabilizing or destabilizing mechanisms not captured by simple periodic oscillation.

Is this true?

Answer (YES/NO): NO